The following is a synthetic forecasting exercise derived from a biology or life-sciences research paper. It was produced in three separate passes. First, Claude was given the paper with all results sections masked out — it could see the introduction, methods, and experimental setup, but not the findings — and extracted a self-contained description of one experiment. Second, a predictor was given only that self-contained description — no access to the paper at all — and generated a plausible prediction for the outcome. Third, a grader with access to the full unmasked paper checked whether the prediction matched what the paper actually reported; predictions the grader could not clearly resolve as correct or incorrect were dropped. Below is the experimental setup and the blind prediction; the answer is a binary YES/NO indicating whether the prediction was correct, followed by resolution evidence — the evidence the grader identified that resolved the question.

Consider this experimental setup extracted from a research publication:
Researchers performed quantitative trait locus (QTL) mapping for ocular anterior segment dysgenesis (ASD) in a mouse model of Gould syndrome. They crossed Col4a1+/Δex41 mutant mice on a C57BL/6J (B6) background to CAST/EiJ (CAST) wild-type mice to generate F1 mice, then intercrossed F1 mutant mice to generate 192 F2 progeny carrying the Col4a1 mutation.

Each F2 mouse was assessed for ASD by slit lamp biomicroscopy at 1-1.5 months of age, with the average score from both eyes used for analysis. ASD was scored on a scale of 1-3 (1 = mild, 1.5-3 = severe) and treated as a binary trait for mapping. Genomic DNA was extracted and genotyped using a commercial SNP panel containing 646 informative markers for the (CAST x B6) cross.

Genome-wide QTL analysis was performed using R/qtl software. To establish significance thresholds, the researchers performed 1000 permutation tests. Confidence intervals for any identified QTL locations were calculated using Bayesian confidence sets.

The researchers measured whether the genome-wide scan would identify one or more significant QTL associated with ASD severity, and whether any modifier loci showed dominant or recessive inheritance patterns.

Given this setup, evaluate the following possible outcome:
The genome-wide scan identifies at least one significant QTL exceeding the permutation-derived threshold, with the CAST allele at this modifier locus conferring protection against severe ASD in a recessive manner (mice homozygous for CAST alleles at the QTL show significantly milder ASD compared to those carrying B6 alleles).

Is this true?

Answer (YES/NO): NO